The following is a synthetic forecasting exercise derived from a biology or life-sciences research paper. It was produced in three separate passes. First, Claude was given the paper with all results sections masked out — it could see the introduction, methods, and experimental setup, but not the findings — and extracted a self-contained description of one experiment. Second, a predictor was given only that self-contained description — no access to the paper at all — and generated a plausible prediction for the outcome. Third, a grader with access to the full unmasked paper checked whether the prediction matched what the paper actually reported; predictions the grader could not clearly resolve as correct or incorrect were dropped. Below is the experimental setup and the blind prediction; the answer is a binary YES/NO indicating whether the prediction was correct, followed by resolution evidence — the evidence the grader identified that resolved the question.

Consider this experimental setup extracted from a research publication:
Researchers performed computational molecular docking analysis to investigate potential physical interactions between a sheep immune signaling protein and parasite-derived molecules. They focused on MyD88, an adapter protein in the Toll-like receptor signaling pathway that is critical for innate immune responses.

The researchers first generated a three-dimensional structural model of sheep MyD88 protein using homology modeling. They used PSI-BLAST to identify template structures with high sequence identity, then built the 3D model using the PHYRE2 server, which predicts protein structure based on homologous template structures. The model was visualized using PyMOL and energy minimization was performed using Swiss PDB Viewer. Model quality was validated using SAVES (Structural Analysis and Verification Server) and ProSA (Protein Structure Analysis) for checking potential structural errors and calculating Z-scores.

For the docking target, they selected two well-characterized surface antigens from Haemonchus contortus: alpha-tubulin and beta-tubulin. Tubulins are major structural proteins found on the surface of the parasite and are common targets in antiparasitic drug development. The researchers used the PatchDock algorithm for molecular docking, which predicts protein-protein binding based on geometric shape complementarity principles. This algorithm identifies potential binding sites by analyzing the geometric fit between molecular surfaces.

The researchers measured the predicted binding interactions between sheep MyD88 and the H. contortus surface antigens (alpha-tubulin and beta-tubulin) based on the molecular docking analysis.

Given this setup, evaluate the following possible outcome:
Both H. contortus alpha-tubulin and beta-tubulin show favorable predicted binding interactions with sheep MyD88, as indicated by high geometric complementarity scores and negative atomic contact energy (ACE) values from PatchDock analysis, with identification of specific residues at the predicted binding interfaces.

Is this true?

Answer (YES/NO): NO